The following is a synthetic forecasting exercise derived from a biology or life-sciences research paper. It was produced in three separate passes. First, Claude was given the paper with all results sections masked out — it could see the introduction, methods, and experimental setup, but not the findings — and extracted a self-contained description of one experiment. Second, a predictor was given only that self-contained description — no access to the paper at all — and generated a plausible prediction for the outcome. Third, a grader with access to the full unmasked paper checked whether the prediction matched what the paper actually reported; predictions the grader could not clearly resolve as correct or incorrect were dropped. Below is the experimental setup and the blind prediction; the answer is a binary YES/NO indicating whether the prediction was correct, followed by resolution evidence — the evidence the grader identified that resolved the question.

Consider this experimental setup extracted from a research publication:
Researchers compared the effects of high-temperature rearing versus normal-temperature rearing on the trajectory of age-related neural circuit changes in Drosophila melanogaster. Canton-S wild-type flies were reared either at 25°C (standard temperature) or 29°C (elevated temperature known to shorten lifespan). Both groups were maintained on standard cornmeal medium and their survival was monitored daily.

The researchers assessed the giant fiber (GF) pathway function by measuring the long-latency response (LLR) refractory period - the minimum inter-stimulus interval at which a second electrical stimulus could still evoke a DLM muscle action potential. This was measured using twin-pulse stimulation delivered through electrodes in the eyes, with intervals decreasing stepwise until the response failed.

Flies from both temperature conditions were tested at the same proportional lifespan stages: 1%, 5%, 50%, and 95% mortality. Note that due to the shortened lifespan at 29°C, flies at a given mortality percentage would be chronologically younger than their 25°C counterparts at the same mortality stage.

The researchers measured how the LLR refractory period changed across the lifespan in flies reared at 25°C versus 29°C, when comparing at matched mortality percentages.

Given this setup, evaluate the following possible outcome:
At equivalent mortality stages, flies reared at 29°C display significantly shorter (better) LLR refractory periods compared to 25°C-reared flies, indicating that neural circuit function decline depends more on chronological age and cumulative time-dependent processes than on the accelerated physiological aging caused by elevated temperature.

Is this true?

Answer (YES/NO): NO